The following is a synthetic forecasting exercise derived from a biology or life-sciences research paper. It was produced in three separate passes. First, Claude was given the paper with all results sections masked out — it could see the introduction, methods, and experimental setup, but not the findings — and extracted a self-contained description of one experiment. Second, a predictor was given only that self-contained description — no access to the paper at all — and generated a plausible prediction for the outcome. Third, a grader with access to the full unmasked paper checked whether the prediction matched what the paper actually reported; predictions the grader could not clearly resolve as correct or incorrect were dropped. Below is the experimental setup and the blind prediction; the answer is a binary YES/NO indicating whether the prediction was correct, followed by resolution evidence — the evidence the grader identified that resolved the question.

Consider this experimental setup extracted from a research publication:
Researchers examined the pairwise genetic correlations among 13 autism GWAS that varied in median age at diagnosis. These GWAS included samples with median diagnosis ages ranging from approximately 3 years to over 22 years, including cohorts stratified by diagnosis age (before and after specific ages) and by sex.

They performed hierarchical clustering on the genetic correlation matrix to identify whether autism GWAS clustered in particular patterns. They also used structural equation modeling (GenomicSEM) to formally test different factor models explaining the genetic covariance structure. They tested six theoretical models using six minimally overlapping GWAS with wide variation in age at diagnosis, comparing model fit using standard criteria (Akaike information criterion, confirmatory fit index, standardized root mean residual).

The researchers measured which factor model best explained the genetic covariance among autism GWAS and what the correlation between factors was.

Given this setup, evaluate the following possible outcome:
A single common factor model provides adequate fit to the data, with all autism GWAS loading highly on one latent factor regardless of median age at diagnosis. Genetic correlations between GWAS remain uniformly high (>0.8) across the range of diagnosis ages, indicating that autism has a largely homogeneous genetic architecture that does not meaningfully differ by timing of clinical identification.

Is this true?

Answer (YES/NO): NO